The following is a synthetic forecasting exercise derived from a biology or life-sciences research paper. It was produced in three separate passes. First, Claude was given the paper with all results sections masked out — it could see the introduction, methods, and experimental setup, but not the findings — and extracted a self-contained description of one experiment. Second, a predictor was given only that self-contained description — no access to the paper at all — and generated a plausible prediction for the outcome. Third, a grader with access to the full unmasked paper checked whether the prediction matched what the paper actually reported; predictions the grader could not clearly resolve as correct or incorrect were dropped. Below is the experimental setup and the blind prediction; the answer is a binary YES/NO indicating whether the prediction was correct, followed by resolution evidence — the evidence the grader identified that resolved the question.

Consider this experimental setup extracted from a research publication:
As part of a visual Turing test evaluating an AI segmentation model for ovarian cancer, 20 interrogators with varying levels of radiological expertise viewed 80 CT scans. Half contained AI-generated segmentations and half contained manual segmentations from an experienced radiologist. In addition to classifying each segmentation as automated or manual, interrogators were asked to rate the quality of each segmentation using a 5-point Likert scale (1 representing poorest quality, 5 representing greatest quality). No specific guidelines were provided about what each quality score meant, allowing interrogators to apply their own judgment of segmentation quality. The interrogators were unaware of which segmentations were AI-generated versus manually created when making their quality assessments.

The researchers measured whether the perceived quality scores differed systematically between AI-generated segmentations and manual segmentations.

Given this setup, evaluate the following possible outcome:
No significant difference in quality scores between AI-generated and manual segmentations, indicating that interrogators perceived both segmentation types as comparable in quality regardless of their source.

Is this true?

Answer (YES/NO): NO